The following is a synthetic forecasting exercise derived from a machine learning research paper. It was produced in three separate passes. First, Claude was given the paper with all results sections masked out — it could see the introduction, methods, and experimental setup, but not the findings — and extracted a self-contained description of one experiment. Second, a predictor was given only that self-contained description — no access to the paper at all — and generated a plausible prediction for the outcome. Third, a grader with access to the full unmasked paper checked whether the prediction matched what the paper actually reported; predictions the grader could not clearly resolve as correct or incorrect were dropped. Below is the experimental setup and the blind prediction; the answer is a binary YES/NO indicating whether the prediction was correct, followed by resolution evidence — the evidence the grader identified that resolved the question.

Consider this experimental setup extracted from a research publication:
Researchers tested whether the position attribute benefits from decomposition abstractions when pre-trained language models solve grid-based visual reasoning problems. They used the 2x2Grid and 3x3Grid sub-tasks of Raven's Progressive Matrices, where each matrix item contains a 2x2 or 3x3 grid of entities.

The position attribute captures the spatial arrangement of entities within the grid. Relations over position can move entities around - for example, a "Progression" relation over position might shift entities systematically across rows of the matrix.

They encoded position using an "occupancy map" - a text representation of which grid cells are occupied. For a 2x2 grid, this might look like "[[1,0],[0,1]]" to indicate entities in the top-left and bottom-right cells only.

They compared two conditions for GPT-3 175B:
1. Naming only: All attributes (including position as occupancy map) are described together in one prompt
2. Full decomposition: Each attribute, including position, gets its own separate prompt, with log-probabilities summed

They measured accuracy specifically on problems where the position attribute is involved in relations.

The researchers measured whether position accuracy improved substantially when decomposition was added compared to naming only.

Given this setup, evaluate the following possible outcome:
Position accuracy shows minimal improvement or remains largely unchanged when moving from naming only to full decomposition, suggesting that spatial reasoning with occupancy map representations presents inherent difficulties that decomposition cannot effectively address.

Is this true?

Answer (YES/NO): NO